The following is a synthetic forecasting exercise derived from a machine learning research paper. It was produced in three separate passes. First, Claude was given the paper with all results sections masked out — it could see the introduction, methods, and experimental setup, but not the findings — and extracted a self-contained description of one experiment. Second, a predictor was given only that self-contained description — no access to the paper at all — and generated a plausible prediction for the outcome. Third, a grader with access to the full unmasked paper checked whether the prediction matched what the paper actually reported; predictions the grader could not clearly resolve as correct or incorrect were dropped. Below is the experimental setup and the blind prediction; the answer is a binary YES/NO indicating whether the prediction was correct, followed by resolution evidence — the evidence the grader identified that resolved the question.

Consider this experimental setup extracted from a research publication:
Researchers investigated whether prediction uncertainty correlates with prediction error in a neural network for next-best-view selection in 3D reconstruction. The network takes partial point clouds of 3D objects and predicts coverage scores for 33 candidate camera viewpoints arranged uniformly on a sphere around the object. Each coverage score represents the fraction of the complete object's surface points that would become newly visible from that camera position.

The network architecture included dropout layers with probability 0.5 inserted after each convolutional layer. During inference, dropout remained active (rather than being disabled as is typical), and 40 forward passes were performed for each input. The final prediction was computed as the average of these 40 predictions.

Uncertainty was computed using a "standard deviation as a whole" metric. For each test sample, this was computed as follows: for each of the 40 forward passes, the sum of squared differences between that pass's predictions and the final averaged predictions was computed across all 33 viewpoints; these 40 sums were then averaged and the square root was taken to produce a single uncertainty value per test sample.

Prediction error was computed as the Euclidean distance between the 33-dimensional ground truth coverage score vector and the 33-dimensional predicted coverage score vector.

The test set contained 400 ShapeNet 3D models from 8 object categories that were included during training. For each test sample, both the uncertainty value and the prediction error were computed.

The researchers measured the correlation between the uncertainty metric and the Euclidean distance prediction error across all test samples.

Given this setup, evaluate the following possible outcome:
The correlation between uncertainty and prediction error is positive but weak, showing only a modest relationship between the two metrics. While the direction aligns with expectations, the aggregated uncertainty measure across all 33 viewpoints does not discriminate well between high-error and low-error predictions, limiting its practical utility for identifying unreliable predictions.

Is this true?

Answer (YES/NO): NO